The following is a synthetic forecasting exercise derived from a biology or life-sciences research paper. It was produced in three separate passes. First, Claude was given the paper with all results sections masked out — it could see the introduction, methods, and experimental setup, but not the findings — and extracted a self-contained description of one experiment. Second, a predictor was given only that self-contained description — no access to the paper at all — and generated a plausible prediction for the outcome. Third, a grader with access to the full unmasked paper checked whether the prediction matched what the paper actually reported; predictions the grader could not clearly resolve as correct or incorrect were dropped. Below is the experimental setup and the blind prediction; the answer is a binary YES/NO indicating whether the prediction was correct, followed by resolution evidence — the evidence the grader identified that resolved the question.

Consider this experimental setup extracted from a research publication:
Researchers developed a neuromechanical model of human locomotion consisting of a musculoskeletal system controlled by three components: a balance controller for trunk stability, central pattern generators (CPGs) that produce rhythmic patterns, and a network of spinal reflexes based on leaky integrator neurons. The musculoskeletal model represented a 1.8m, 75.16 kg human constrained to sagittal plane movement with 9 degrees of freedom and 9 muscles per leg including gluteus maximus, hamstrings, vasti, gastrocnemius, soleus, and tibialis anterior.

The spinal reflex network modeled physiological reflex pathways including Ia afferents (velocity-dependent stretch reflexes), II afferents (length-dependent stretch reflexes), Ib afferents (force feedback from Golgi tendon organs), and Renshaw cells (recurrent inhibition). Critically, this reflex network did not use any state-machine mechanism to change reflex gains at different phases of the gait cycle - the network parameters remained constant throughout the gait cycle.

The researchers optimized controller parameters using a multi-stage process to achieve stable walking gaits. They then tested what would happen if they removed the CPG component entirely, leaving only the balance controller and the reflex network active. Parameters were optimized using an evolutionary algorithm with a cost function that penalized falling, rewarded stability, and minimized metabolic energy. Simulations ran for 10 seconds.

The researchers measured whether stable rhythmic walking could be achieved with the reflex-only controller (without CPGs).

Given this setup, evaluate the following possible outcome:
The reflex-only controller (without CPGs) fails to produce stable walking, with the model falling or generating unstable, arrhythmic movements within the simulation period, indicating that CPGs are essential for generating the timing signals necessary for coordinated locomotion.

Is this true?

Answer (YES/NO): YES